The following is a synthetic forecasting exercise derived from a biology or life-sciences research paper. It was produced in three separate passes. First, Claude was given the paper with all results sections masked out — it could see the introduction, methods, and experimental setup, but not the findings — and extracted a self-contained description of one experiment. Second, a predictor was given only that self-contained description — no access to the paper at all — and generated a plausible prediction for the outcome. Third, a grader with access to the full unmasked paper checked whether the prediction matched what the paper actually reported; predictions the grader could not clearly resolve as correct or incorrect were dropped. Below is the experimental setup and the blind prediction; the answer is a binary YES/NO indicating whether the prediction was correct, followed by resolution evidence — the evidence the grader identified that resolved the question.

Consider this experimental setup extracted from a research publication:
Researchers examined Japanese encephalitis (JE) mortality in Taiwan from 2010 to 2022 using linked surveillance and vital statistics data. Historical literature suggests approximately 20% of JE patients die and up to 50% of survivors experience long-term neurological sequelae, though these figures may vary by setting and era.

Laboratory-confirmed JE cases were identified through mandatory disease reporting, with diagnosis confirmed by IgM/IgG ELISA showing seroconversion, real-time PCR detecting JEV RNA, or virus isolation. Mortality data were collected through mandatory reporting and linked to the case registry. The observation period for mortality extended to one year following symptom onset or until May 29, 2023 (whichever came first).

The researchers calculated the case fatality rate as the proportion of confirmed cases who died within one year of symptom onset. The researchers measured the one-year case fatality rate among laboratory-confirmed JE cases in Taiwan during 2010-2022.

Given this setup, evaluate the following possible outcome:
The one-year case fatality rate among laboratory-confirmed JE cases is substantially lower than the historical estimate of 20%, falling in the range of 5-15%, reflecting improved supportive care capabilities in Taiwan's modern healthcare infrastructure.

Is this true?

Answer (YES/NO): YES